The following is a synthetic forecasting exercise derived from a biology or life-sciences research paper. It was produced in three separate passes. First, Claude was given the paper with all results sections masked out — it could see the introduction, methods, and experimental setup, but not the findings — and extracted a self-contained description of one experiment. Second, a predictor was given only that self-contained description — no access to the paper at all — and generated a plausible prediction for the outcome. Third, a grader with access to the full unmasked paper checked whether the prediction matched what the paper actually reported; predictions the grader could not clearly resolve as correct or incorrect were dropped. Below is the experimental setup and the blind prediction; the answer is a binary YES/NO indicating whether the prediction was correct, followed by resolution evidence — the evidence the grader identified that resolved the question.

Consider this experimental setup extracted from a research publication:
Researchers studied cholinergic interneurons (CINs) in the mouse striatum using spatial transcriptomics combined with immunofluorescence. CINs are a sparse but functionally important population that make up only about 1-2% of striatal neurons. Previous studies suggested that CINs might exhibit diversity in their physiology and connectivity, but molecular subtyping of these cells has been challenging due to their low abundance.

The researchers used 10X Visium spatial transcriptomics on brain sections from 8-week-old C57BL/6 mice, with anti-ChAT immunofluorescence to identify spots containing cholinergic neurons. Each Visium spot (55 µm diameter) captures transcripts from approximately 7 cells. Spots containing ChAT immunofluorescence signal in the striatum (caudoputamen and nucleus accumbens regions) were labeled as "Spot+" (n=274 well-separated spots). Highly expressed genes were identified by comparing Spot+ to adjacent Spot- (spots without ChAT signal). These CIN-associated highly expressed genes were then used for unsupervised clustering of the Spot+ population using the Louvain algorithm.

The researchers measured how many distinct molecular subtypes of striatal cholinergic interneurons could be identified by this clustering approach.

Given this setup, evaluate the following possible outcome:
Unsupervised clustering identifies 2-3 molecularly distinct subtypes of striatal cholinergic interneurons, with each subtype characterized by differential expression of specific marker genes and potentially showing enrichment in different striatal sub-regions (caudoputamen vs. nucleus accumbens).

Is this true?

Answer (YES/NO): NO